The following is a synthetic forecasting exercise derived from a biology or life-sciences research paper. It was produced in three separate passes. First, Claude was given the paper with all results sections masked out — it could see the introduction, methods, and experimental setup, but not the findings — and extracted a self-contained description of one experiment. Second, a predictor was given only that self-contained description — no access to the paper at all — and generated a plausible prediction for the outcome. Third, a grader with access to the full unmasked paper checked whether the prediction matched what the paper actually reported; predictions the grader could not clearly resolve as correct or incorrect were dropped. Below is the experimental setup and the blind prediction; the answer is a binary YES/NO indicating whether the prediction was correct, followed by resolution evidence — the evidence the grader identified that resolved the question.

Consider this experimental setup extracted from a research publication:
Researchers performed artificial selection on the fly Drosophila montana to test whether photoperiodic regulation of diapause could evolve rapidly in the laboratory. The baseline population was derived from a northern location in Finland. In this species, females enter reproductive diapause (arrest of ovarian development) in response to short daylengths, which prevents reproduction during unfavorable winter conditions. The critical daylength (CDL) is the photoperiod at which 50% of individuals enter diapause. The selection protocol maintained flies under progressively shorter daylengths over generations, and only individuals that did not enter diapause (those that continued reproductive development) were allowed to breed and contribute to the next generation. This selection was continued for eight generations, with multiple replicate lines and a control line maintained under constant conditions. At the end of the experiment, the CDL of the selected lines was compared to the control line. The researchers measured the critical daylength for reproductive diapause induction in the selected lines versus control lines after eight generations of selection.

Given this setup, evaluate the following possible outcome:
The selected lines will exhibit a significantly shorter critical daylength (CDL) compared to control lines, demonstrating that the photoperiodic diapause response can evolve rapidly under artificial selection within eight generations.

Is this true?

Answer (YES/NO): YES